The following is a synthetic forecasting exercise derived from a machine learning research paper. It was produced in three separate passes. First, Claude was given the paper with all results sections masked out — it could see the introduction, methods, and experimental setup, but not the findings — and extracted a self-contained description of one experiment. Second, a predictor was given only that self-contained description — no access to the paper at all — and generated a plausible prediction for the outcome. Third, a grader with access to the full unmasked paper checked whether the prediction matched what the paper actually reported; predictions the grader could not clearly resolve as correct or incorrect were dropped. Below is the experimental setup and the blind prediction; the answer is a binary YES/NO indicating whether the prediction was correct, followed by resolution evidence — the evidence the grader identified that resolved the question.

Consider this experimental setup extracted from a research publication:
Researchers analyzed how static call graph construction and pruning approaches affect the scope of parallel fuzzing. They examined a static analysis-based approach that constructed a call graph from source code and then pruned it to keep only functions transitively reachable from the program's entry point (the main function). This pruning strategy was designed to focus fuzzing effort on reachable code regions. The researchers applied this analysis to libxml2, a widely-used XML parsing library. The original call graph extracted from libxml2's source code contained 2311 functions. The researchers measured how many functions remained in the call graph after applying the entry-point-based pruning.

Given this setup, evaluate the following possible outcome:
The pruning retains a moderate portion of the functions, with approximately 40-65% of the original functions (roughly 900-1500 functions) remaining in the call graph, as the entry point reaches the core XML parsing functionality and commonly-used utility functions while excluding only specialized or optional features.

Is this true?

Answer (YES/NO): NO